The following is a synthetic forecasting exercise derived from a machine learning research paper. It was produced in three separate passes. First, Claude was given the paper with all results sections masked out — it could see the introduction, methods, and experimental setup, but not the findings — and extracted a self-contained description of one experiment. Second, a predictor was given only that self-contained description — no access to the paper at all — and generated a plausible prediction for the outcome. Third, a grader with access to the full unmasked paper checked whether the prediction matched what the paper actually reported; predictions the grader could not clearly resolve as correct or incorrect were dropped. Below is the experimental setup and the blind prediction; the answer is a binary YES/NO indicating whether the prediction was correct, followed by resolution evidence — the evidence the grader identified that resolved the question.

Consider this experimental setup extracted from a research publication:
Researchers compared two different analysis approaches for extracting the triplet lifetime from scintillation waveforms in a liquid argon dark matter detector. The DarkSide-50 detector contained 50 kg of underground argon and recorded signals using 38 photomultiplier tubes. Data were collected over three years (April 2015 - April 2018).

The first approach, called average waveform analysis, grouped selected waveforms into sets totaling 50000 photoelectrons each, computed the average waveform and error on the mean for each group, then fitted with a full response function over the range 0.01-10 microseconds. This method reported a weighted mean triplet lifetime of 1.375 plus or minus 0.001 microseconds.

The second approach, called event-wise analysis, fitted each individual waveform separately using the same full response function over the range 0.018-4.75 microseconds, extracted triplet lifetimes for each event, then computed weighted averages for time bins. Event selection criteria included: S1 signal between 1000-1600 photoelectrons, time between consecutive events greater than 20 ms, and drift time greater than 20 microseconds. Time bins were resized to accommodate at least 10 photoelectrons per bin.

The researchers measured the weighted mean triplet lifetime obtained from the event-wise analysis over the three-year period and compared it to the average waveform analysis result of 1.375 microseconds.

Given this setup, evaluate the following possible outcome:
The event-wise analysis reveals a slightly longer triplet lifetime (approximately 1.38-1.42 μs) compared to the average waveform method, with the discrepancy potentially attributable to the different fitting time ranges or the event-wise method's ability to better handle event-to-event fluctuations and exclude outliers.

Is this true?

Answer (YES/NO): YES